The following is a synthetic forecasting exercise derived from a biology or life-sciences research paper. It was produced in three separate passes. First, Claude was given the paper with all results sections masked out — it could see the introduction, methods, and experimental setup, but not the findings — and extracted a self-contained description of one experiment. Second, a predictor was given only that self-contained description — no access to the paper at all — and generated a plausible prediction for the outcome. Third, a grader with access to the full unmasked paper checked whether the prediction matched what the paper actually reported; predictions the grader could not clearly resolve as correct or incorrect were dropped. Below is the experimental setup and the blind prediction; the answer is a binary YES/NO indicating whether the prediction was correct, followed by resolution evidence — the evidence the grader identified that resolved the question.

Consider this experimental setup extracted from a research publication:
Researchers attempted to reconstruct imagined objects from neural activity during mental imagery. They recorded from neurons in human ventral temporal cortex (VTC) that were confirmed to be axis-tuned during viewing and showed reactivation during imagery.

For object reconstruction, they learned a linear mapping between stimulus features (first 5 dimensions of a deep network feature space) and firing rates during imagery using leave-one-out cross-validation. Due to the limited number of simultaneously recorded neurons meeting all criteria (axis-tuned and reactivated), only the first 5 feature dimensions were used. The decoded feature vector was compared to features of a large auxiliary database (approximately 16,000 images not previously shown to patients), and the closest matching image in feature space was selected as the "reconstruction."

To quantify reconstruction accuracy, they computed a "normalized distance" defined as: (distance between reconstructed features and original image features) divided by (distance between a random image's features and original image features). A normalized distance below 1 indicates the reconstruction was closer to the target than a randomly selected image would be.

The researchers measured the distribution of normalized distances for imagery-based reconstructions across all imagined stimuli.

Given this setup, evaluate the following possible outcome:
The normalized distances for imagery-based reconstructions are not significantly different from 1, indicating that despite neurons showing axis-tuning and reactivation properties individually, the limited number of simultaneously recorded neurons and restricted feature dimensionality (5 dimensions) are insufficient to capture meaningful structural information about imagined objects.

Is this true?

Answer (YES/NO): NO